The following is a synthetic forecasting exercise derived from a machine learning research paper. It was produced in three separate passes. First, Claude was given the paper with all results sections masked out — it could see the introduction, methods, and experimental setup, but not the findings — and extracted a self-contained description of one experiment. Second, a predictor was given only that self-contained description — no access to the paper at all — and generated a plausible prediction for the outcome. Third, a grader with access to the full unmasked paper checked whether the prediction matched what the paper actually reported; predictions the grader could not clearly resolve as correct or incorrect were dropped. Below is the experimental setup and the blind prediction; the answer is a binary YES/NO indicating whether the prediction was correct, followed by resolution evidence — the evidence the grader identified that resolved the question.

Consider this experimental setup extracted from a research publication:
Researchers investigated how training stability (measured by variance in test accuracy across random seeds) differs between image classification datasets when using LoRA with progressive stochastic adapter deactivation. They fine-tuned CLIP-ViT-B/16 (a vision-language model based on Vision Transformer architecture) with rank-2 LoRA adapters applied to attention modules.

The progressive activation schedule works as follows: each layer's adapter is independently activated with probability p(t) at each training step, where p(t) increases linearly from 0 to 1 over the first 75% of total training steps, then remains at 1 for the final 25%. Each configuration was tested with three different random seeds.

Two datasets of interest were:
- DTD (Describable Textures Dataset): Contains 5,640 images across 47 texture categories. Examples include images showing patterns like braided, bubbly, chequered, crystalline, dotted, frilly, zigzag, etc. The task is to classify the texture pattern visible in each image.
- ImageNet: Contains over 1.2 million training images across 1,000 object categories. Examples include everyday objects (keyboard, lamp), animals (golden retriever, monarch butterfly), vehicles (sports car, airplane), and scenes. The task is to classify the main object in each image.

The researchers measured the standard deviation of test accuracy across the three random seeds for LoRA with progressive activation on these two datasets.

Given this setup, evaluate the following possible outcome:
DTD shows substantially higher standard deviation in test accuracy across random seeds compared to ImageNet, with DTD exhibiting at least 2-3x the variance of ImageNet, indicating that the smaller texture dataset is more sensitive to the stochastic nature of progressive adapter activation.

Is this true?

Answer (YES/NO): YES